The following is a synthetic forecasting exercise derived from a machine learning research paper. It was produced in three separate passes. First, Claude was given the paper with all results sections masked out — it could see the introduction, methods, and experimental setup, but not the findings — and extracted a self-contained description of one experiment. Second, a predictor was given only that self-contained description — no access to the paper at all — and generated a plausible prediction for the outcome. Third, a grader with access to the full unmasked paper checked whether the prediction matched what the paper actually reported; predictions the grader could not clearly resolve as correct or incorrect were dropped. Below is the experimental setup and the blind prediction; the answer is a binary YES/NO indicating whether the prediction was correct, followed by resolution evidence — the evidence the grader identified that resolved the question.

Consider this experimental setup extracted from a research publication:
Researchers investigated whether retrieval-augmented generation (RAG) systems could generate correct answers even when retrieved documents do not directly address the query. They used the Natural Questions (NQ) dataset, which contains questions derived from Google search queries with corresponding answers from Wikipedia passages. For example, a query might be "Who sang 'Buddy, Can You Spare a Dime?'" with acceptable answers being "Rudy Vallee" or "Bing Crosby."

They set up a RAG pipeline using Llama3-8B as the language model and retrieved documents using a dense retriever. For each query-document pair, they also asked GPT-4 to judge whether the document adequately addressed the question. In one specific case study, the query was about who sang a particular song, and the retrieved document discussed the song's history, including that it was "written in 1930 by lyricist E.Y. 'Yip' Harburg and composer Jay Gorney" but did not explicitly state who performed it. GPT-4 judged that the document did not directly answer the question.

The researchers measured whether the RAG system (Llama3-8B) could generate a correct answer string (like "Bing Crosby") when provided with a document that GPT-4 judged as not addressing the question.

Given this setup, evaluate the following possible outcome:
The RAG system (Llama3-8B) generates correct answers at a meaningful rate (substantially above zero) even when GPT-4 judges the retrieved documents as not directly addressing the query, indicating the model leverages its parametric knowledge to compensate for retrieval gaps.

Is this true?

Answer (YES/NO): YES